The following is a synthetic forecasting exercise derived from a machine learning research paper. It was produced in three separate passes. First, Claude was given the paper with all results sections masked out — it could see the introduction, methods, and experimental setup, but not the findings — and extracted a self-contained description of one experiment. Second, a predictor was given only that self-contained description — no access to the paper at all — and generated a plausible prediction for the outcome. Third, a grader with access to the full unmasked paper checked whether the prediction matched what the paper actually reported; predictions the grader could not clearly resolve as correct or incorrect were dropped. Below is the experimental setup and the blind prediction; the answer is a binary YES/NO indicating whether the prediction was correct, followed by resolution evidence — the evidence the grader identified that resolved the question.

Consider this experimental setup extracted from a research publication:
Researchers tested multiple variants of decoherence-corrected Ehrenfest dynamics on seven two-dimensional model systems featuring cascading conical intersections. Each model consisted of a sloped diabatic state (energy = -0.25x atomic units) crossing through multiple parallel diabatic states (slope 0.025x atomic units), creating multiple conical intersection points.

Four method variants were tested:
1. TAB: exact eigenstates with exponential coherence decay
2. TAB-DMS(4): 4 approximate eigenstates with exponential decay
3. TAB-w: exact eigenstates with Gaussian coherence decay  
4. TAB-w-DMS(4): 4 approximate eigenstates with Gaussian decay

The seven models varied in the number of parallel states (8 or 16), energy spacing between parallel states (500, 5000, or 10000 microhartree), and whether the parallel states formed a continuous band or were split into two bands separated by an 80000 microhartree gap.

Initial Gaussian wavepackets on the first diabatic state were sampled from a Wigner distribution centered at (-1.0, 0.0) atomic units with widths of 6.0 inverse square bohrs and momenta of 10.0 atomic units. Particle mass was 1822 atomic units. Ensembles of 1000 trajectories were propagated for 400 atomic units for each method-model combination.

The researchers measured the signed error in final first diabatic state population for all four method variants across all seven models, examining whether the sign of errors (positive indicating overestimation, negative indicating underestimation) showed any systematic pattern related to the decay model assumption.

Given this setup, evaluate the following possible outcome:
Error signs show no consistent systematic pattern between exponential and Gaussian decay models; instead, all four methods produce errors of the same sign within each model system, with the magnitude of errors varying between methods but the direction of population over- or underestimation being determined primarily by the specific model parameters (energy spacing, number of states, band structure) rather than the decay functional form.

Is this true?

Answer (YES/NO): NO